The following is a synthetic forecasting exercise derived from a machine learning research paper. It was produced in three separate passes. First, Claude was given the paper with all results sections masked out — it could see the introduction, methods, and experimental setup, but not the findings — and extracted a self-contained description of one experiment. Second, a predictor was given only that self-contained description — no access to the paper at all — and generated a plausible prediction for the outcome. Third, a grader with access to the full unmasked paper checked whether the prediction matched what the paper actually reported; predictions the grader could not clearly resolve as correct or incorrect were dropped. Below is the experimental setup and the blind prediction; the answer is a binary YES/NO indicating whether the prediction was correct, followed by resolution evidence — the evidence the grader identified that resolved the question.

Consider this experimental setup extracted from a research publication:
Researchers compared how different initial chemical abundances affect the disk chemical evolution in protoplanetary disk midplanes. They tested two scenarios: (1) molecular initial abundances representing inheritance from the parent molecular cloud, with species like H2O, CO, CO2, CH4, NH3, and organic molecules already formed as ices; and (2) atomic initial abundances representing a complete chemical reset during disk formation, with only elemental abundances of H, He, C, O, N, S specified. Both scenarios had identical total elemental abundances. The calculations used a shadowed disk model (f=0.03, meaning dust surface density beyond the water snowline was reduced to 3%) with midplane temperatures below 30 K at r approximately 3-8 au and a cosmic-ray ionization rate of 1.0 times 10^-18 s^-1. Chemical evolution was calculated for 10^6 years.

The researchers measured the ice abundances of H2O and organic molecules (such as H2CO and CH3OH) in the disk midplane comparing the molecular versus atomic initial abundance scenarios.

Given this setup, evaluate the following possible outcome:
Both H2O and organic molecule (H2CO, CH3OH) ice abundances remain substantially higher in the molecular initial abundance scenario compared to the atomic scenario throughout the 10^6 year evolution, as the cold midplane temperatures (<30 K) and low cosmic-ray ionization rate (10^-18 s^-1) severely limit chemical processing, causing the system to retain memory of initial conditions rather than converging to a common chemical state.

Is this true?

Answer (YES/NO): YES